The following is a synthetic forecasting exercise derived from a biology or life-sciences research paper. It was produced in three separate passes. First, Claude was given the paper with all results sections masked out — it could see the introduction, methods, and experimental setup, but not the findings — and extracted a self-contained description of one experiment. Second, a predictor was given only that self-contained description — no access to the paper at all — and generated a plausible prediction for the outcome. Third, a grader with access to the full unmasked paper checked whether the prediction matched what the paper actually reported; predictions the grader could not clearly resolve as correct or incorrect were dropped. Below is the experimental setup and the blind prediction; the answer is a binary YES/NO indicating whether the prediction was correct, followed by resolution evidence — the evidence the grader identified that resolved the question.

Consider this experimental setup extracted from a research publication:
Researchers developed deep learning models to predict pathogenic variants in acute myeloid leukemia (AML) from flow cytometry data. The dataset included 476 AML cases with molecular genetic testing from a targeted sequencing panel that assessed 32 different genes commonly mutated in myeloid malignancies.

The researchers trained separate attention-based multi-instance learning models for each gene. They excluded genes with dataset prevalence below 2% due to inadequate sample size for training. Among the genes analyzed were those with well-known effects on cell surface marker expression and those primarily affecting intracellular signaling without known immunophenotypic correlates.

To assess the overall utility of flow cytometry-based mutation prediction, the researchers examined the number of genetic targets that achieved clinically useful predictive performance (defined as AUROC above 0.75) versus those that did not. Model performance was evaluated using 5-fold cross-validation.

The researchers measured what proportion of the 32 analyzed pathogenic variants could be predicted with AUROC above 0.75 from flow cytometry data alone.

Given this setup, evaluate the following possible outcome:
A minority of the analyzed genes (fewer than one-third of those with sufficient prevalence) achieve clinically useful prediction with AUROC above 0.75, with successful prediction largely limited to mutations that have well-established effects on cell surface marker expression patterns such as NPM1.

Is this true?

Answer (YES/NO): YES